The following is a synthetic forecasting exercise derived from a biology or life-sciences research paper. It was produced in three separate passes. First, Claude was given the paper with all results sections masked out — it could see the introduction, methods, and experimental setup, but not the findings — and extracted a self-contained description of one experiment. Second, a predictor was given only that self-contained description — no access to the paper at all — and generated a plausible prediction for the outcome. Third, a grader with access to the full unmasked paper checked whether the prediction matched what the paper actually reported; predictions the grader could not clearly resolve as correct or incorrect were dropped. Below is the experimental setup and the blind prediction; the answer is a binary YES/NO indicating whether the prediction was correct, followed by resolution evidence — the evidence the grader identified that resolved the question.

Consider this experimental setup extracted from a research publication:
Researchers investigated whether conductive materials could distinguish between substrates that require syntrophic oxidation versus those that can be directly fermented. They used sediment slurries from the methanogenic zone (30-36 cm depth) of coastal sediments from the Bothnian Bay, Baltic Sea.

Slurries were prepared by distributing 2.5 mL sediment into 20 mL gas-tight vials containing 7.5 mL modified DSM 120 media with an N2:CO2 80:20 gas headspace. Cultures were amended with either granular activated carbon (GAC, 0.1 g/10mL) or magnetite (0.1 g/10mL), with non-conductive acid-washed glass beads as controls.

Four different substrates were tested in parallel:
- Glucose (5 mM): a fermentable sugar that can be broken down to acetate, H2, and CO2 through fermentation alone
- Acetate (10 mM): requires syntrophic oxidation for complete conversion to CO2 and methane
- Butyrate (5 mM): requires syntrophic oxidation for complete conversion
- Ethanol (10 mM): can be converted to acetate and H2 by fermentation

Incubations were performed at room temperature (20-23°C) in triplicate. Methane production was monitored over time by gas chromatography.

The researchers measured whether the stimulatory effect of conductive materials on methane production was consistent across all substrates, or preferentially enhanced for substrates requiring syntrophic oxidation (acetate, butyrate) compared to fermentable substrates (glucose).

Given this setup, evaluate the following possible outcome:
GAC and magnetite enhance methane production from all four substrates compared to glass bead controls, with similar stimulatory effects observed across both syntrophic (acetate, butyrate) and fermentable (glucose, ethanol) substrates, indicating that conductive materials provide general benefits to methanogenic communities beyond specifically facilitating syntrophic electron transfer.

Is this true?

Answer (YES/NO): NO